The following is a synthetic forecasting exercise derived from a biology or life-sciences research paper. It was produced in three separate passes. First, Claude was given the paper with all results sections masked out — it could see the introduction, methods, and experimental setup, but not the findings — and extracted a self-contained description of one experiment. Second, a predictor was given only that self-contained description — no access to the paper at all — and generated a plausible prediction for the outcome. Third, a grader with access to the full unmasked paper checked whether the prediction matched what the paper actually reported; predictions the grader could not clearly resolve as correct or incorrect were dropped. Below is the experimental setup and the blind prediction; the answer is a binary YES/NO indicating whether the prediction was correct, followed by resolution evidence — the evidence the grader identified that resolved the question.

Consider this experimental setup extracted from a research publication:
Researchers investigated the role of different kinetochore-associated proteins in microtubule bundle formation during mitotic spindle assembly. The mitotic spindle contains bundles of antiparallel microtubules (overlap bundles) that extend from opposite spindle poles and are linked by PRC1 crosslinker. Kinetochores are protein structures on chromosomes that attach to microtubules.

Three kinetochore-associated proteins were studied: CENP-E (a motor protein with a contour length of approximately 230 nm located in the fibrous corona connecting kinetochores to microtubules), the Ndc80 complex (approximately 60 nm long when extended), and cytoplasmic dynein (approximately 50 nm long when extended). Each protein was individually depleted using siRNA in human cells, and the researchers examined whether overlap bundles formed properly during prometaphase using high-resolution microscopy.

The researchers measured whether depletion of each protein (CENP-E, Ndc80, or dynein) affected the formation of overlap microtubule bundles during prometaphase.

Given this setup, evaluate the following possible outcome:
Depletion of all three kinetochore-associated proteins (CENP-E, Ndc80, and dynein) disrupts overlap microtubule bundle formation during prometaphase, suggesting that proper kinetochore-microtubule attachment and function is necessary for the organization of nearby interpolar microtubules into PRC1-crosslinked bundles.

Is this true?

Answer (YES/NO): NO